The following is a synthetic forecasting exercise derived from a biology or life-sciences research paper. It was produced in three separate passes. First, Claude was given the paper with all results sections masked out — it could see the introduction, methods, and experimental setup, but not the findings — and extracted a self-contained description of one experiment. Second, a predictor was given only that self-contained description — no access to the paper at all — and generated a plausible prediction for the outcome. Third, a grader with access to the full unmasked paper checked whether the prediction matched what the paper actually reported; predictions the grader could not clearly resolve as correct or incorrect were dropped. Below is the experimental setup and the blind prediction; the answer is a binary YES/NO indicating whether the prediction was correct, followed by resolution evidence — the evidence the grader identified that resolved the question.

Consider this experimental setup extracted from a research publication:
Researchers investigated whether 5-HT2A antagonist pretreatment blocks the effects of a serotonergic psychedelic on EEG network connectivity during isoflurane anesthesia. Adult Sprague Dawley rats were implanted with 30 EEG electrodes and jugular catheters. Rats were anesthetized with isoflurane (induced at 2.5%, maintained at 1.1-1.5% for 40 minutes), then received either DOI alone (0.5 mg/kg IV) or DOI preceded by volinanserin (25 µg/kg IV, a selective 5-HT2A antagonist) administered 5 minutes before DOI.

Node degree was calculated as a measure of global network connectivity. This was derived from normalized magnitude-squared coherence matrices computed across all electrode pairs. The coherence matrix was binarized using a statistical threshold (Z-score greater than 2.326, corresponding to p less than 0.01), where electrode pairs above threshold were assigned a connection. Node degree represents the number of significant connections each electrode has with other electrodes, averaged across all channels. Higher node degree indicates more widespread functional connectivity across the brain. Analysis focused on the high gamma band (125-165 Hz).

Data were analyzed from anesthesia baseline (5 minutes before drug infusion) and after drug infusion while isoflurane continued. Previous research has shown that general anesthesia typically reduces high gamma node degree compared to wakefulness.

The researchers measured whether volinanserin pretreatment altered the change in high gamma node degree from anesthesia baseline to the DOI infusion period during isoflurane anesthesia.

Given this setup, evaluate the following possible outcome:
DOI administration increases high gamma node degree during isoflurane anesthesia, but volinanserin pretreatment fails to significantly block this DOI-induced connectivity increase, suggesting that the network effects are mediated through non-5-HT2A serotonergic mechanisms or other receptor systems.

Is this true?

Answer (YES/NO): NO